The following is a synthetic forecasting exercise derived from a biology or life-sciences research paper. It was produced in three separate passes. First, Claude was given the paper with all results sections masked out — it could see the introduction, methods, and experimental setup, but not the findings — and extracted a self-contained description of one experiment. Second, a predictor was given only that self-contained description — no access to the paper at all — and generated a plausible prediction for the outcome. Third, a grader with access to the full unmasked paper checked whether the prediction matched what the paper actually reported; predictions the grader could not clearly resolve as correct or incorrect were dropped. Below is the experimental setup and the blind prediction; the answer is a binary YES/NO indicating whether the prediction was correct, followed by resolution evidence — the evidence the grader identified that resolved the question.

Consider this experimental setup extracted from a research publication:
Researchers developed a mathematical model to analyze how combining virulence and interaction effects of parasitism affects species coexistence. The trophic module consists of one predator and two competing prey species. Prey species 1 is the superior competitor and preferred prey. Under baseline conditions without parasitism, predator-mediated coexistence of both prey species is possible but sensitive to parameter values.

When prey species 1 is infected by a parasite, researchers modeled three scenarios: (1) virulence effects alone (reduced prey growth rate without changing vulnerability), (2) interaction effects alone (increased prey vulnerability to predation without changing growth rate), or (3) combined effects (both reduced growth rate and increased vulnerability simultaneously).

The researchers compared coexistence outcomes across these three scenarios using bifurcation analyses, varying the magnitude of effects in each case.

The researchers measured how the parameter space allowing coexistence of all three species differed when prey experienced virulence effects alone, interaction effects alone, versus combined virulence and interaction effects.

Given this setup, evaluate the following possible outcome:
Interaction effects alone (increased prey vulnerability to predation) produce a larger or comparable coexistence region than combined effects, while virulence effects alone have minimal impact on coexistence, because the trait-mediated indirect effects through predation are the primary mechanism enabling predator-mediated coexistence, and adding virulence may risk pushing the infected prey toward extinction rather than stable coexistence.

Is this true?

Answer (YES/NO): NO